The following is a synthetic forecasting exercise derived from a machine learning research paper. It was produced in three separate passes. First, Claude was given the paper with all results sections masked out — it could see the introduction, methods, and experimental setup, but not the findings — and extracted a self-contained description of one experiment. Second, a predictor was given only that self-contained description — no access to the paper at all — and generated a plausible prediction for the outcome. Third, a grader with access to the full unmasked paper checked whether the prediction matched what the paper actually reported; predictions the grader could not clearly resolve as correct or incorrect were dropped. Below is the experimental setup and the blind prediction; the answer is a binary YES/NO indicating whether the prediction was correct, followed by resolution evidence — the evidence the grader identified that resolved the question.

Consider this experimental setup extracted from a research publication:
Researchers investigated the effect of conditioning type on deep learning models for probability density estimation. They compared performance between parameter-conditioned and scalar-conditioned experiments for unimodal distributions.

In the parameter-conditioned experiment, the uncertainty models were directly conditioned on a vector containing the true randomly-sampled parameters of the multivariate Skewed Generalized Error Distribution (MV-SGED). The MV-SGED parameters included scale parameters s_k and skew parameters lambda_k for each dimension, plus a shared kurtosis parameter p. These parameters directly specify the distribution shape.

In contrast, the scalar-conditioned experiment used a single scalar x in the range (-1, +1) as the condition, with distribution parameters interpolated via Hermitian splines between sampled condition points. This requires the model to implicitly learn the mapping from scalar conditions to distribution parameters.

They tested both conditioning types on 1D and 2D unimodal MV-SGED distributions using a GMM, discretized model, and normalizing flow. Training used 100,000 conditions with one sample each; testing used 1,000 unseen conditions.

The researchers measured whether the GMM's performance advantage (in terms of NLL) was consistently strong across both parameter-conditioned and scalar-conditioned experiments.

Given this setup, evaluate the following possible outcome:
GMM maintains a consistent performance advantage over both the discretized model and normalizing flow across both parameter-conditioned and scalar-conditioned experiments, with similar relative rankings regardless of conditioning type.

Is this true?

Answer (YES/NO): NO